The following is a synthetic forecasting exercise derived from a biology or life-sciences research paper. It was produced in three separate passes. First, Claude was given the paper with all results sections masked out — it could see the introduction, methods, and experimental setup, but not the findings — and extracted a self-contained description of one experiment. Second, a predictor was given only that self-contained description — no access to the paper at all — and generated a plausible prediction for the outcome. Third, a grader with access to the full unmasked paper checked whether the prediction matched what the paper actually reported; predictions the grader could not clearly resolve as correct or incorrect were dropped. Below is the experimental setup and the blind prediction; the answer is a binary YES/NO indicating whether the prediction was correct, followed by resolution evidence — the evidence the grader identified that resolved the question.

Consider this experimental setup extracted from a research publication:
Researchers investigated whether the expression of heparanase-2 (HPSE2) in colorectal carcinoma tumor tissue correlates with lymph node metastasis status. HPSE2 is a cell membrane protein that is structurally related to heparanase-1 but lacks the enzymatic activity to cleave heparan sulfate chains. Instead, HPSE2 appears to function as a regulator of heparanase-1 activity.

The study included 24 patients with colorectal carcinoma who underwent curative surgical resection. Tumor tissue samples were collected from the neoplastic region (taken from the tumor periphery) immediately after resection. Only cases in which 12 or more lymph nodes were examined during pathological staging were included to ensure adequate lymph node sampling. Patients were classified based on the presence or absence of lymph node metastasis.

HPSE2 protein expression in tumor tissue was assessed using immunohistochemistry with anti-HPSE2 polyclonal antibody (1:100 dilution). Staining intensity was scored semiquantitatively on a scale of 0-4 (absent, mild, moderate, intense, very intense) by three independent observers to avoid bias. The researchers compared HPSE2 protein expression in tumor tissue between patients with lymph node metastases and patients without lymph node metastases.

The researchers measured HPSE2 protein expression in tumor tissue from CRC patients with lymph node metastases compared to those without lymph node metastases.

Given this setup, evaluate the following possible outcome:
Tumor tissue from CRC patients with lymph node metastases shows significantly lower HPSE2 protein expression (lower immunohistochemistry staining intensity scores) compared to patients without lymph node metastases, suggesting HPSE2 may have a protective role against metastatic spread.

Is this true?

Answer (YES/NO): NO